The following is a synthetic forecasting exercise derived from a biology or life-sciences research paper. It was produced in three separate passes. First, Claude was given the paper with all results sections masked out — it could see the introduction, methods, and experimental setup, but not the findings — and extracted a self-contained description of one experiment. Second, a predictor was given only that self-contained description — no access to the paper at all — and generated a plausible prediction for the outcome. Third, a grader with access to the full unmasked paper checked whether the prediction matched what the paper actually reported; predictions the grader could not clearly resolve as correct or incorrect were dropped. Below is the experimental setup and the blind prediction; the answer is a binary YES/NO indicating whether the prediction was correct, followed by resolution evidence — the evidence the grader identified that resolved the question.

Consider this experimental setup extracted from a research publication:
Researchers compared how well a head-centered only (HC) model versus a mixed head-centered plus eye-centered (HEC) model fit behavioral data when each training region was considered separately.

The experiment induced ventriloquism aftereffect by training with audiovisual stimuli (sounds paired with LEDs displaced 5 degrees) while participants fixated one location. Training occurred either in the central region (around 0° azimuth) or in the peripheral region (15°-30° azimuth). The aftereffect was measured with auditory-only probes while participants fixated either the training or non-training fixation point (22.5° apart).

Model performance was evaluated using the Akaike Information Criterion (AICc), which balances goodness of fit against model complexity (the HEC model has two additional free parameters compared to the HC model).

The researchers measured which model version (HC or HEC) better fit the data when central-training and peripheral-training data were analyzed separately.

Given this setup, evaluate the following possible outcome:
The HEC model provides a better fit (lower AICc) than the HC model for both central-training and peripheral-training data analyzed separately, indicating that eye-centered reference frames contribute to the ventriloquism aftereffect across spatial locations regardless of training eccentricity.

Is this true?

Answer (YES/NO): NO